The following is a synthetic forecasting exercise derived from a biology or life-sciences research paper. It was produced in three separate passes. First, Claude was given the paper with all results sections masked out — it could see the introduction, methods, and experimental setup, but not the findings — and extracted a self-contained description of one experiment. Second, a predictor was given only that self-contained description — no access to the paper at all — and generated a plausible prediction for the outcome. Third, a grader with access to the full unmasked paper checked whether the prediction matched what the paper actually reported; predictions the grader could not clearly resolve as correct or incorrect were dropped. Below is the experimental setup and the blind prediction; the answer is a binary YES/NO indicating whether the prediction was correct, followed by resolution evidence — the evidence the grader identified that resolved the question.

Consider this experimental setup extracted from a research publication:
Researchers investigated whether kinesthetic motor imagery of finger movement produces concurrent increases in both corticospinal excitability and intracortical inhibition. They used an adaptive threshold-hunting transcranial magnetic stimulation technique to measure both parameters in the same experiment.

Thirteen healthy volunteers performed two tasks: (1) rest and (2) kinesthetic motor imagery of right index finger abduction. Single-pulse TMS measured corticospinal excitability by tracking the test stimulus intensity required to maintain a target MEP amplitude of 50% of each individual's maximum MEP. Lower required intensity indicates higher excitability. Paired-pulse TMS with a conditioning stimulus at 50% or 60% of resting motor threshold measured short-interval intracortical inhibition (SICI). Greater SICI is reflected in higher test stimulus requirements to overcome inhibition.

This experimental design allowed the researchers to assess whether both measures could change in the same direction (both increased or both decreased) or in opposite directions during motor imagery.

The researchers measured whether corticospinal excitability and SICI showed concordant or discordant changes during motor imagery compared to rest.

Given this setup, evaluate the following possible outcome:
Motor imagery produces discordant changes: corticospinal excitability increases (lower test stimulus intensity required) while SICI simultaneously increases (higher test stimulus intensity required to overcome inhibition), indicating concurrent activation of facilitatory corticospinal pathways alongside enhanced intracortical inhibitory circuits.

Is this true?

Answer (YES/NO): YES